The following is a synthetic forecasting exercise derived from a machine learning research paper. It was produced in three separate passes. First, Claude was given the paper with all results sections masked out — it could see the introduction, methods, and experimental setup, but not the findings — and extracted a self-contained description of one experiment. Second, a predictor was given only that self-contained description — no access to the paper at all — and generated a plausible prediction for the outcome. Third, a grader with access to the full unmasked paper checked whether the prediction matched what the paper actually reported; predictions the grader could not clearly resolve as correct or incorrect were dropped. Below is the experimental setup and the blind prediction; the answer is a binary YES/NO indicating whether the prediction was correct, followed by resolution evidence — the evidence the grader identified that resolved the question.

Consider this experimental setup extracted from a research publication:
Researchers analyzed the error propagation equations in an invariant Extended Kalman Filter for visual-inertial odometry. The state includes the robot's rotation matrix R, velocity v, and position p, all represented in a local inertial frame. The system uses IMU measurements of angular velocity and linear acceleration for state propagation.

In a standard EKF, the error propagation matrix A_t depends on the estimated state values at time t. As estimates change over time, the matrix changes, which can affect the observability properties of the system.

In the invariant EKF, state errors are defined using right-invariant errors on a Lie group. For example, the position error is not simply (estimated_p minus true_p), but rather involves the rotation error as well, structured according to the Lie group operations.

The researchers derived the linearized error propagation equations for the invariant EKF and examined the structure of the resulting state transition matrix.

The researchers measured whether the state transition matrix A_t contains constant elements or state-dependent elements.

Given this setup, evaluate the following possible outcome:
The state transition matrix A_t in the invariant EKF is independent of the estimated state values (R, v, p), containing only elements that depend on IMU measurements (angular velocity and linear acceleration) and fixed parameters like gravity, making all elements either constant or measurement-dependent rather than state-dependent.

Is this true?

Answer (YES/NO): NO